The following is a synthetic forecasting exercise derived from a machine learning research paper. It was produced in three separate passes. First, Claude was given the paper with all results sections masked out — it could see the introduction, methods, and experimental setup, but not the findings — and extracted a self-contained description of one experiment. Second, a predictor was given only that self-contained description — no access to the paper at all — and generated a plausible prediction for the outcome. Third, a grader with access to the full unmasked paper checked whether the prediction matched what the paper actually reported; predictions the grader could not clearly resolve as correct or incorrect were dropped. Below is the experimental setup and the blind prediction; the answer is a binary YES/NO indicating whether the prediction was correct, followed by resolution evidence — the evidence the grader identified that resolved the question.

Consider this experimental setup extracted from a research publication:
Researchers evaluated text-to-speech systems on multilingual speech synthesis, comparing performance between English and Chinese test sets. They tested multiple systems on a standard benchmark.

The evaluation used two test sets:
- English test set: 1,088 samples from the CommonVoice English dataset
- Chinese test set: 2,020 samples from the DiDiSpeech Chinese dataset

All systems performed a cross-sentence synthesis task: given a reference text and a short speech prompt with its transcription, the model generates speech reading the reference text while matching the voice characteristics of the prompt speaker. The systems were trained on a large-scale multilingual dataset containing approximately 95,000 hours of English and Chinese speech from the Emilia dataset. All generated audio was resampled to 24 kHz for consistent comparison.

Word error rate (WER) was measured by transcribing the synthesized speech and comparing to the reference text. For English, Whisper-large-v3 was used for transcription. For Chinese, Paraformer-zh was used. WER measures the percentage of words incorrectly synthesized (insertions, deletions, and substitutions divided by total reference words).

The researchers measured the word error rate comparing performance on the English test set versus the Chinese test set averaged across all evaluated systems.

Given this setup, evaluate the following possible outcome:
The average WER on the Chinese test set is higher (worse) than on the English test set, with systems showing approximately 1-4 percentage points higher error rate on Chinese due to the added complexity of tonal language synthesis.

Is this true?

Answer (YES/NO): NO